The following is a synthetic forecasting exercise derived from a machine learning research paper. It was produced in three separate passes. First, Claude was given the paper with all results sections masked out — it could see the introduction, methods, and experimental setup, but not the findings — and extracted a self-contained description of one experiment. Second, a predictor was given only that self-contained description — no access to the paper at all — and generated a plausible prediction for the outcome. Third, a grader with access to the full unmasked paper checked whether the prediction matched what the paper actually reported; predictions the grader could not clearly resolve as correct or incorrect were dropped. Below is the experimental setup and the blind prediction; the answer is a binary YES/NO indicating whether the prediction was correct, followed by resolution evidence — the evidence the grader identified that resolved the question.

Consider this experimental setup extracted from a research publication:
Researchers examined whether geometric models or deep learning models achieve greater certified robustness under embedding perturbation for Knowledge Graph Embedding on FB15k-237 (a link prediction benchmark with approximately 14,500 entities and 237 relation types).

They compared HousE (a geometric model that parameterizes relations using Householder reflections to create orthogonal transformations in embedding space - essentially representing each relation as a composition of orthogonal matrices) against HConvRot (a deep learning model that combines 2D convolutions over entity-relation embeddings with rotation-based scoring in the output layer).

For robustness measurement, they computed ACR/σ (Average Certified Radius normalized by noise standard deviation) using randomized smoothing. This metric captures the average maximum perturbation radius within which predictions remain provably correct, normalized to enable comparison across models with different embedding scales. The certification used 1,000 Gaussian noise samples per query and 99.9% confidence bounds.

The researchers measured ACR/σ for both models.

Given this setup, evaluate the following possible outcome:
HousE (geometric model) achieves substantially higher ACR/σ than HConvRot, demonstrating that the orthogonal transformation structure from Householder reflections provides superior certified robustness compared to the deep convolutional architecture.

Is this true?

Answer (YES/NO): YES